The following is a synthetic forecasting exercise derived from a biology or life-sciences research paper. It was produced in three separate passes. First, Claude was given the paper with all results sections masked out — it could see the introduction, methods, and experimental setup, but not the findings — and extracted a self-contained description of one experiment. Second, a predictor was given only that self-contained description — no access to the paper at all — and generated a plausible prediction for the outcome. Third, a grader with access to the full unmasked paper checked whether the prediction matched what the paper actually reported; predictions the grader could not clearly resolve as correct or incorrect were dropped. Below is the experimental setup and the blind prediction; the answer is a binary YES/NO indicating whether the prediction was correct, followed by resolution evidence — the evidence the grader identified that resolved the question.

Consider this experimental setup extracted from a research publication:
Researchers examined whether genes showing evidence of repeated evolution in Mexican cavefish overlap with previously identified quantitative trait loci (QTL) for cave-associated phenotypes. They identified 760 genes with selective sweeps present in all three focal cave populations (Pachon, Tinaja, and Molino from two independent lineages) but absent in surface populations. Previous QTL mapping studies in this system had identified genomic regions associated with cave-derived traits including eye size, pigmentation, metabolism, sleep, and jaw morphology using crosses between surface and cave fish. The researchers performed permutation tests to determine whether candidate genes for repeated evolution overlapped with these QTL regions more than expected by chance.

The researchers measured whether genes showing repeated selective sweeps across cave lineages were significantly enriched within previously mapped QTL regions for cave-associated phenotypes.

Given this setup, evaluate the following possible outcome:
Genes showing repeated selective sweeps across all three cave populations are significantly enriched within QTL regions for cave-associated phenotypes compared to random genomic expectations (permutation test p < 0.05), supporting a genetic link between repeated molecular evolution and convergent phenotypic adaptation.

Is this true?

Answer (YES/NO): YES